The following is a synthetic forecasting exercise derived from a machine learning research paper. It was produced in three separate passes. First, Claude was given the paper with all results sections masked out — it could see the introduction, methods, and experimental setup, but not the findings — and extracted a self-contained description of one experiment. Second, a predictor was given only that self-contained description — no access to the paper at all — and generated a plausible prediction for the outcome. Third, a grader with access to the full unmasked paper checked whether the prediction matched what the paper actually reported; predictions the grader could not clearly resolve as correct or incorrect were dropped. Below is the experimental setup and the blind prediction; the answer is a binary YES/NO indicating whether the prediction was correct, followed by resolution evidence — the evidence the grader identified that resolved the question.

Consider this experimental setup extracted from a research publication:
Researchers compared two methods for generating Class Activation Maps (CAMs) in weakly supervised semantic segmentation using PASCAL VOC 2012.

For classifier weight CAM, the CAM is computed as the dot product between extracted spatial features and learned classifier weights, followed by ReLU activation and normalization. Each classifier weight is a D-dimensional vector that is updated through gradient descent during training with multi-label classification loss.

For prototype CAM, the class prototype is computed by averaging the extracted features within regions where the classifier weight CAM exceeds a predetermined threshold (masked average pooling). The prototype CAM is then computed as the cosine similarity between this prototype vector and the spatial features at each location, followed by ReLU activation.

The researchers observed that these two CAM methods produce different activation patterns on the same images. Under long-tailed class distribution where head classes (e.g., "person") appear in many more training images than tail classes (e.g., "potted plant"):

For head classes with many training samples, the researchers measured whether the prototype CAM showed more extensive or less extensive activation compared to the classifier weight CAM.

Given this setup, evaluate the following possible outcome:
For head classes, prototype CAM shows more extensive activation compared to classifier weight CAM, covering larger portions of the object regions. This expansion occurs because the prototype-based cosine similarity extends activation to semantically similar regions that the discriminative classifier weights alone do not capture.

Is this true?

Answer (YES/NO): NO